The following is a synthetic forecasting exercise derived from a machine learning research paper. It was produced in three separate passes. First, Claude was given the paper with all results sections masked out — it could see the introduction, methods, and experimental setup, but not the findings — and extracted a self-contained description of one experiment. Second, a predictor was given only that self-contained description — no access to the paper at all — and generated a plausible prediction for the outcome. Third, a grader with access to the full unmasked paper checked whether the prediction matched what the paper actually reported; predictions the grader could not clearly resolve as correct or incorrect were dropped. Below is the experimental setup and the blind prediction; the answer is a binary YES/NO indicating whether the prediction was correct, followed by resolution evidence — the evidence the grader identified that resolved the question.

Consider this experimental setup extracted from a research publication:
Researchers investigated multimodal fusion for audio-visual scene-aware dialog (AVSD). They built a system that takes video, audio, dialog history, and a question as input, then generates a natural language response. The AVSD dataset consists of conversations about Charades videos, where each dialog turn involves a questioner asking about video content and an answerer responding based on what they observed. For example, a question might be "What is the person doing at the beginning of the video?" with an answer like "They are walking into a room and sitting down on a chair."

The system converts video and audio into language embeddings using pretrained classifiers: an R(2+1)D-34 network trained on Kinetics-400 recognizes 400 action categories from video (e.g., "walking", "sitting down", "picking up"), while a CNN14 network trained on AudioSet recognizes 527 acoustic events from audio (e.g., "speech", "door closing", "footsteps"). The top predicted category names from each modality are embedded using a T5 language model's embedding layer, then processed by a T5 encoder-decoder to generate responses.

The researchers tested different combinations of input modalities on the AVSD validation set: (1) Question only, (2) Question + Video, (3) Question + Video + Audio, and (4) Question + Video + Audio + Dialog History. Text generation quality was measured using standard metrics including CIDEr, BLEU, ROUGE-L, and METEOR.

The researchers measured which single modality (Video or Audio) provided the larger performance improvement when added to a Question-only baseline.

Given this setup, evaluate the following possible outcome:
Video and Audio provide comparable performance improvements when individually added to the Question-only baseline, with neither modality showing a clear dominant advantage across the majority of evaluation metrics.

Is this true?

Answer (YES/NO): NO